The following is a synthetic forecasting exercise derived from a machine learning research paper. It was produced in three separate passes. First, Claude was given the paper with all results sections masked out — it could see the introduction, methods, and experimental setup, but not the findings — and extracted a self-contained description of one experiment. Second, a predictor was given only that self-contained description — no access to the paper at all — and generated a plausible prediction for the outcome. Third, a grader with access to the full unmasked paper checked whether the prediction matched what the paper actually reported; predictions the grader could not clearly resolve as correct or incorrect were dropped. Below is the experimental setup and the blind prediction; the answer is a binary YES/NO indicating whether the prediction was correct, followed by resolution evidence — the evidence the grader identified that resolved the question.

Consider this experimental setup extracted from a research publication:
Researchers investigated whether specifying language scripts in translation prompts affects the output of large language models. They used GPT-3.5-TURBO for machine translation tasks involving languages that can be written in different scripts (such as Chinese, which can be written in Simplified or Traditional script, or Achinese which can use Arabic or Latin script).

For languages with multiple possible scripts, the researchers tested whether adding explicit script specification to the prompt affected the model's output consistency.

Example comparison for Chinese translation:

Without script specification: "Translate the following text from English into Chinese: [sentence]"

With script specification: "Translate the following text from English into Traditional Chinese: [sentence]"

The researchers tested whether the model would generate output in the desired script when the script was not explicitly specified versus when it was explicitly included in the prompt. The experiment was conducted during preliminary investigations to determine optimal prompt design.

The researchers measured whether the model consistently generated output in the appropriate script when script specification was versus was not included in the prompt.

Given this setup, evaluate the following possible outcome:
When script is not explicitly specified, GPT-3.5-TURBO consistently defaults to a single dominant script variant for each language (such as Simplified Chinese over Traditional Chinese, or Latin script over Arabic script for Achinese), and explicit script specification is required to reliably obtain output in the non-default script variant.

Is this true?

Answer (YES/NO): YES